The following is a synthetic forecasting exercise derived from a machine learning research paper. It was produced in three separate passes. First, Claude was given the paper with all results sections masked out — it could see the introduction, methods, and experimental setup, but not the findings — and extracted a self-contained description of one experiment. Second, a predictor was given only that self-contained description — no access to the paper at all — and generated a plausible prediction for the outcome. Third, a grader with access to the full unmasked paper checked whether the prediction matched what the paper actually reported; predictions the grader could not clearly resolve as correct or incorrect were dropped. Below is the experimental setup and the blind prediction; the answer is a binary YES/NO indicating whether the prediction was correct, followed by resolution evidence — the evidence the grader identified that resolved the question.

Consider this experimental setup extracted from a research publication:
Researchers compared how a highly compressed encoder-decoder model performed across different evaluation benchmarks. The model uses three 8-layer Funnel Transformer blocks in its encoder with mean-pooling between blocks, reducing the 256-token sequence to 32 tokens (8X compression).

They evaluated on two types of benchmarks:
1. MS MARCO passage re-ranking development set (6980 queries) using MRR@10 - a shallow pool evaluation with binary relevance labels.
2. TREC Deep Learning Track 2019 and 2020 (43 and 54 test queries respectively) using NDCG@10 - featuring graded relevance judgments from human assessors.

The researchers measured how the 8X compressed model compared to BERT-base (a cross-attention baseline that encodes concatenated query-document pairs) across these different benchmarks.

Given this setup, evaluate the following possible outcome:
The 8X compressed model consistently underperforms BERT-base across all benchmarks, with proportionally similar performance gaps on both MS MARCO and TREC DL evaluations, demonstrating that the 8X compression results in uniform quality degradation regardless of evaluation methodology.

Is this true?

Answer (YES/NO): NO